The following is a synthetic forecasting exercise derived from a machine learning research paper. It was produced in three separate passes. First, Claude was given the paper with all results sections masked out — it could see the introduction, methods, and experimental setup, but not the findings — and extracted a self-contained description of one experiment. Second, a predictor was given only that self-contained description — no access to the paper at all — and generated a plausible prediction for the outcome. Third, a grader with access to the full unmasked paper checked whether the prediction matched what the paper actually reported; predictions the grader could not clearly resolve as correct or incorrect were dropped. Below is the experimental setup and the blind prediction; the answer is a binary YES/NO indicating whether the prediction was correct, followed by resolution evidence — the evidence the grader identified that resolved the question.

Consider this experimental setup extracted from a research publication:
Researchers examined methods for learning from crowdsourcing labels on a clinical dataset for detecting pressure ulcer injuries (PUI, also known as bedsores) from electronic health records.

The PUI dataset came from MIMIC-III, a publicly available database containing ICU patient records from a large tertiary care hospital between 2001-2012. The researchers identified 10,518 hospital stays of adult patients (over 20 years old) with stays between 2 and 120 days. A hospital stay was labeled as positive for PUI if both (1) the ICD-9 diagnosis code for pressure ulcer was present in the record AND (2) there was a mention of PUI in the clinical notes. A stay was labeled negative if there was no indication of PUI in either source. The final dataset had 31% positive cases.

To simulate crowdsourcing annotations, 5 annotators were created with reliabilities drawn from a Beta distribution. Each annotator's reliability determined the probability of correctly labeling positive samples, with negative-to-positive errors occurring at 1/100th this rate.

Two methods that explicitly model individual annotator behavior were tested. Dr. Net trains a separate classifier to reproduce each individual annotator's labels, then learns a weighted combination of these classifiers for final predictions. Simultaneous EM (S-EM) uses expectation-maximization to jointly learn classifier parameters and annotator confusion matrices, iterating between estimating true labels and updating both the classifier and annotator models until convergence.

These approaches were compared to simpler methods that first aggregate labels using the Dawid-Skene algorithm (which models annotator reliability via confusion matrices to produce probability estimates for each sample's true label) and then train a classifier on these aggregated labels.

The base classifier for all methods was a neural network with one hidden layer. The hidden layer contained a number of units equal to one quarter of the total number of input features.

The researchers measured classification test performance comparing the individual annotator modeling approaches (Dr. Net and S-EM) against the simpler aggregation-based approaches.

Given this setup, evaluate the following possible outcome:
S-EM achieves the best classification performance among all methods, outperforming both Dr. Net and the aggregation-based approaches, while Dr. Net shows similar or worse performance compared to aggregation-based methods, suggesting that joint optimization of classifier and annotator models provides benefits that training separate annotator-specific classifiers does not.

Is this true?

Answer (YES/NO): NO